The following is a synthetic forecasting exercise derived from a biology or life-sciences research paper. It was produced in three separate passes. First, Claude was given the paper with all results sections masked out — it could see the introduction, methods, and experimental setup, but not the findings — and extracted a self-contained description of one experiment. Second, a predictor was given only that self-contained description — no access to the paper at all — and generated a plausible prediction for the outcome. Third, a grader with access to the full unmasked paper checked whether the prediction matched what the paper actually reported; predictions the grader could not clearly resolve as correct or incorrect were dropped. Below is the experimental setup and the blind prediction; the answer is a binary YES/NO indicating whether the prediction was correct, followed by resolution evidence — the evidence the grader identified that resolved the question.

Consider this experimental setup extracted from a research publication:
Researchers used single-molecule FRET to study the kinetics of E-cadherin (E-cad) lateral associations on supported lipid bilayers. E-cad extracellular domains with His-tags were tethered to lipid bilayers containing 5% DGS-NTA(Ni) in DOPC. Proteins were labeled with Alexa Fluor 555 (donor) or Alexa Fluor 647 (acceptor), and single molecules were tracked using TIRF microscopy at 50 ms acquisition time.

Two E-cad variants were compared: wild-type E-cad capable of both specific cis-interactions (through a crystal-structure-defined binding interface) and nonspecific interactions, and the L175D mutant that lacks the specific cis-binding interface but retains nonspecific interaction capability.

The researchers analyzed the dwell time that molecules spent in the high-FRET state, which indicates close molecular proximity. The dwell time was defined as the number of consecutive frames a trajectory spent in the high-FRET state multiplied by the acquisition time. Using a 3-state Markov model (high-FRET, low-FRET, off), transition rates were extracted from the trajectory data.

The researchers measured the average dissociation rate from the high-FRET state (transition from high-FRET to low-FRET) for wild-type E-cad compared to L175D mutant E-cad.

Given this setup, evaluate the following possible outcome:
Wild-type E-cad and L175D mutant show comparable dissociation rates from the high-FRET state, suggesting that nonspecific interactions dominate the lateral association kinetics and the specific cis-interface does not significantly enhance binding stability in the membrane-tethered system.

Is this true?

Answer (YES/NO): NO